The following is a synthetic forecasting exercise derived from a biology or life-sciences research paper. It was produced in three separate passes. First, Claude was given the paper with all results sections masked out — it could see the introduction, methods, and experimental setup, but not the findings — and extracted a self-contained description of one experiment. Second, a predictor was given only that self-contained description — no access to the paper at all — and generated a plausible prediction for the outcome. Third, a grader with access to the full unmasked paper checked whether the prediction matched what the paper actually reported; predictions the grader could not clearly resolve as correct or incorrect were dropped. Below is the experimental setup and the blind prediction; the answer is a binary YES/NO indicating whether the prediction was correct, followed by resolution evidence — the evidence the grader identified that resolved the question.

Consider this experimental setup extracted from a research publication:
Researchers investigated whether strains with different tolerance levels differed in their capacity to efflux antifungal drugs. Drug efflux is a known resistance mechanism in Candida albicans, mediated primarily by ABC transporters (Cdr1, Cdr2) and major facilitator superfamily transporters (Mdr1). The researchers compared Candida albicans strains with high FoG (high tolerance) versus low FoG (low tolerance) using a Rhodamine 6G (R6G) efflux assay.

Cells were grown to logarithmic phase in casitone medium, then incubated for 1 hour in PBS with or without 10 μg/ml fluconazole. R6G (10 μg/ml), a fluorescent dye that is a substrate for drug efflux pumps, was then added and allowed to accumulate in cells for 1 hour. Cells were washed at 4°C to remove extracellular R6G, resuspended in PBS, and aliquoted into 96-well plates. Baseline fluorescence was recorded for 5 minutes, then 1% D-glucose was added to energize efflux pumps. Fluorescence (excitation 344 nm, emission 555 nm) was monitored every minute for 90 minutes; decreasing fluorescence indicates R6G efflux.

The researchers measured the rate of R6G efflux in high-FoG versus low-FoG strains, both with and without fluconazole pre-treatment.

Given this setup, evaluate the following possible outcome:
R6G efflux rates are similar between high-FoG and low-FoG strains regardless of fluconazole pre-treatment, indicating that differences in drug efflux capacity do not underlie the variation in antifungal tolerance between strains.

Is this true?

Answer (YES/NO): YES